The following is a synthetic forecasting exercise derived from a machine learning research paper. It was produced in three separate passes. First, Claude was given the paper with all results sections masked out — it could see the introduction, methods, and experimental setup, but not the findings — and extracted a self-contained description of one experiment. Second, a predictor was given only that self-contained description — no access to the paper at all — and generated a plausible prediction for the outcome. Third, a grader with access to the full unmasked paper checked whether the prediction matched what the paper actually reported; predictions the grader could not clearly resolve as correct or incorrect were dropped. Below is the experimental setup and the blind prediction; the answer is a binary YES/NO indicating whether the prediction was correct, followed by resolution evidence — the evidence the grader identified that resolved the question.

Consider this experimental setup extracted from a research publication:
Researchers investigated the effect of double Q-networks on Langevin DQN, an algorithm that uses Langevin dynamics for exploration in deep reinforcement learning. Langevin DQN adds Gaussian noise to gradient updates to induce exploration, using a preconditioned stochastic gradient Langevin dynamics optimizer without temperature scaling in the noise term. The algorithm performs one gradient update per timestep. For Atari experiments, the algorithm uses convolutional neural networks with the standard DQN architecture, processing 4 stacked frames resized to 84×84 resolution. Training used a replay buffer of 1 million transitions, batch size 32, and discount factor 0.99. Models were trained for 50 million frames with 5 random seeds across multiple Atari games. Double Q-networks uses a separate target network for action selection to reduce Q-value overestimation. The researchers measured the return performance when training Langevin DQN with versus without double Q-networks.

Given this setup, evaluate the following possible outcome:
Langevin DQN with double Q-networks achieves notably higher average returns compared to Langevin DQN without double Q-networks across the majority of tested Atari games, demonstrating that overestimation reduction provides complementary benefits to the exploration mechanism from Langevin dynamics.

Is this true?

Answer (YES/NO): NO